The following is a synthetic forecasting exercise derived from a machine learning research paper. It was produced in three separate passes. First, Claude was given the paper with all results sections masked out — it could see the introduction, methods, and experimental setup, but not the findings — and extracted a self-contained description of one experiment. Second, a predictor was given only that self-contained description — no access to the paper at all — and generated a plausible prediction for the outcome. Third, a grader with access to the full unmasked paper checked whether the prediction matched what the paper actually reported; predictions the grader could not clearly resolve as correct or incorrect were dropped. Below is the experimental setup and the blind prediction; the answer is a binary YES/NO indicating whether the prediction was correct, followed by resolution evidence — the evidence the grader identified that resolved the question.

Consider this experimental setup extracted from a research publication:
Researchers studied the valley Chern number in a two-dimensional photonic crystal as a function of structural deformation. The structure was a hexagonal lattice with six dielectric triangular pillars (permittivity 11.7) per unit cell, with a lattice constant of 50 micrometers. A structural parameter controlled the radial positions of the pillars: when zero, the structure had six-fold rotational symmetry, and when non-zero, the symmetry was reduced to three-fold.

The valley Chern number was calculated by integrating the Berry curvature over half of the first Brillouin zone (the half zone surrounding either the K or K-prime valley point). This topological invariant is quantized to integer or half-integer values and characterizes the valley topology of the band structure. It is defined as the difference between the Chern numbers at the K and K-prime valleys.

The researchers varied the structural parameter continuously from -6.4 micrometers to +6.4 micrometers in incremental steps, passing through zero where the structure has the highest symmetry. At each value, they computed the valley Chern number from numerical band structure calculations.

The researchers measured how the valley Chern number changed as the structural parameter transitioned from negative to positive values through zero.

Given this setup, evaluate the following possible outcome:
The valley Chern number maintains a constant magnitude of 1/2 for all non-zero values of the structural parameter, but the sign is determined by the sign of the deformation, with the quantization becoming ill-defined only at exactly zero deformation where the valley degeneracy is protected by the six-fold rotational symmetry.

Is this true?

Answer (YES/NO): NO